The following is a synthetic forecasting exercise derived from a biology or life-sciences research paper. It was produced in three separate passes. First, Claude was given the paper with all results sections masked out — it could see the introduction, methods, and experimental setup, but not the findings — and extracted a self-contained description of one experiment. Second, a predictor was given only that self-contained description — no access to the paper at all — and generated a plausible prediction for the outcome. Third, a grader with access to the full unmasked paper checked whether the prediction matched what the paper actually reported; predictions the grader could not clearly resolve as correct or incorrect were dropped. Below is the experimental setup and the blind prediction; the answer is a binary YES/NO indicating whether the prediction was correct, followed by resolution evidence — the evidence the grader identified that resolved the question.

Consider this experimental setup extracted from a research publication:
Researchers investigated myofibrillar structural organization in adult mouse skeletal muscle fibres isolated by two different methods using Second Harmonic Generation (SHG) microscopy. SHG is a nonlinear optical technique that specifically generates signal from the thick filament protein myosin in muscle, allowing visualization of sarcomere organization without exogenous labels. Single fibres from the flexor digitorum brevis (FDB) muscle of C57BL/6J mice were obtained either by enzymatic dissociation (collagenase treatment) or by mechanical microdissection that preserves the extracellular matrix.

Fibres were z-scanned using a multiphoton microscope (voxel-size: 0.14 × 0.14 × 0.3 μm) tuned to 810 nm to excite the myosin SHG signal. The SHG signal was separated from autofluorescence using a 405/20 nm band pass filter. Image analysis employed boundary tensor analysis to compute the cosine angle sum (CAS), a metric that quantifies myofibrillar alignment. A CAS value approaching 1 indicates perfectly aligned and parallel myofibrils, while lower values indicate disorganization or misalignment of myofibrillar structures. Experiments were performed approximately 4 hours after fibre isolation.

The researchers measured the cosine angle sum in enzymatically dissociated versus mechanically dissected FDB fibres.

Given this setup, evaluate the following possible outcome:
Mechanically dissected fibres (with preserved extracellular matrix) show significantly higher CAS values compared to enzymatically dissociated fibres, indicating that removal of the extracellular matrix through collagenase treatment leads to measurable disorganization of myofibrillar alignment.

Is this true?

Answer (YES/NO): NO